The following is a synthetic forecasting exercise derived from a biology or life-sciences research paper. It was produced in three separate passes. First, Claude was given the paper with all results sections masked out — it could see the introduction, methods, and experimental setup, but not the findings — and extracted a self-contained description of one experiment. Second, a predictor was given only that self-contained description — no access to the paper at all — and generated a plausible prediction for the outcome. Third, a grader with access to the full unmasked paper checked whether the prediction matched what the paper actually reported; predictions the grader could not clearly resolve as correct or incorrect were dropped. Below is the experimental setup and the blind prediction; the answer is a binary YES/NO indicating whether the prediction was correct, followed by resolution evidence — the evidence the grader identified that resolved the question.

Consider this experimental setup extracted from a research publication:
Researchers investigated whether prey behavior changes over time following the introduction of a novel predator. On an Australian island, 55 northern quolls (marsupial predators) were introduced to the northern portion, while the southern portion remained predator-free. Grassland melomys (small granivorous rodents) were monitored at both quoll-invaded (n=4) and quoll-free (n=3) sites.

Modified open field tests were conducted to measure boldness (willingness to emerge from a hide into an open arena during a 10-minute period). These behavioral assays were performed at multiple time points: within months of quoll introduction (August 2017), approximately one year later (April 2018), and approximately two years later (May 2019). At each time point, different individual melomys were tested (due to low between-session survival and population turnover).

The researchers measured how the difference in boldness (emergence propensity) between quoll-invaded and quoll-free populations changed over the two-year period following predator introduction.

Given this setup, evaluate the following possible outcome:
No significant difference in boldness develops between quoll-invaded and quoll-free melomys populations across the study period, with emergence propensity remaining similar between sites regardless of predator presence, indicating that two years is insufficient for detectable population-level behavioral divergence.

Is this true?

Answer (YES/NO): NO